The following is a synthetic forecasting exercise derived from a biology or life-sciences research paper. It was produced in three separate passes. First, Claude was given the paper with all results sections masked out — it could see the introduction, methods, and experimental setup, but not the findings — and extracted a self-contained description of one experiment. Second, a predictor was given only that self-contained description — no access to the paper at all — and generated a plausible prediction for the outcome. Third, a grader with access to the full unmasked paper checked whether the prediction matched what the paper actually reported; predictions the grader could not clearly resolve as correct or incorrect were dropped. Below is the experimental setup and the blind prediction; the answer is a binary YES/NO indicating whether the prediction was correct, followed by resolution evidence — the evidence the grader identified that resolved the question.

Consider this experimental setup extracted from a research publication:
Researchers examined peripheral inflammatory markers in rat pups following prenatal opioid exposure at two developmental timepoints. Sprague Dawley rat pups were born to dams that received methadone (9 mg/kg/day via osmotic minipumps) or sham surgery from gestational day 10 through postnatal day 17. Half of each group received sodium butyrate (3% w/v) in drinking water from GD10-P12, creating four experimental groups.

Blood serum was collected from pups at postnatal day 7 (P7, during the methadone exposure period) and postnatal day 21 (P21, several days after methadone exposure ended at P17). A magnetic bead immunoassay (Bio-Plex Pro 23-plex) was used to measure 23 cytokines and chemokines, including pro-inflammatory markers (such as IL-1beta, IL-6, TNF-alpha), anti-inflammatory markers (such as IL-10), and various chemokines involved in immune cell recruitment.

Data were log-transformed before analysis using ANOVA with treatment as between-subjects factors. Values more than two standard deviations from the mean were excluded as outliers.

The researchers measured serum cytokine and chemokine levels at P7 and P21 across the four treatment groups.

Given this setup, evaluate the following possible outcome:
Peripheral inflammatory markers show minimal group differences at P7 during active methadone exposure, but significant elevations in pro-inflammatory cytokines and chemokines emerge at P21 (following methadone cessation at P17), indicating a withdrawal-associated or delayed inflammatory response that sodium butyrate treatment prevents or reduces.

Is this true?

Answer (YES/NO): NO